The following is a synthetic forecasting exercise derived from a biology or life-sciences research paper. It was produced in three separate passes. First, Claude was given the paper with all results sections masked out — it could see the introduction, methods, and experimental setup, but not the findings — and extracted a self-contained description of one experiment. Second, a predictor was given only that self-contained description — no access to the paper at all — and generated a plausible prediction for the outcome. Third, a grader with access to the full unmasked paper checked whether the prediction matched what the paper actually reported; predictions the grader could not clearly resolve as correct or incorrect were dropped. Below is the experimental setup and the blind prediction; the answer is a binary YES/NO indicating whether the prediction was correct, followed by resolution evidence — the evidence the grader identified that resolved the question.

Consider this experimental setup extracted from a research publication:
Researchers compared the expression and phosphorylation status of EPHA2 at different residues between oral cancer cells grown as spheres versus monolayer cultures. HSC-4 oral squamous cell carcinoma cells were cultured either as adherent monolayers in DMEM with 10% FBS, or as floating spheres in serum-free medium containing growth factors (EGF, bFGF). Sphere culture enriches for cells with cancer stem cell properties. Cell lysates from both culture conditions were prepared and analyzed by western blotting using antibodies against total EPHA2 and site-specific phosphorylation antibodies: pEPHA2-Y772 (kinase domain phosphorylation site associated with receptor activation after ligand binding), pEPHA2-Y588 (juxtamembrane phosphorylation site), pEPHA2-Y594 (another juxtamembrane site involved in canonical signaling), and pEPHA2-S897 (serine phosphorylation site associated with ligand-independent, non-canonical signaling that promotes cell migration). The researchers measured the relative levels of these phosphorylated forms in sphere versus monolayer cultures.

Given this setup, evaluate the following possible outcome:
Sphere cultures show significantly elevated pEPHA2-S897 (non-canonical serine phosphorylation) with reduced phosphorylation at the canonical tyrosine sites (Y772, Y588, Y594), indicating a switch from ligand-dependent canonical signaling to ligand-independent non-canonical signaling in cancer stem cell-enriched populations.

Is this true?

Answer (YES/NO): NO